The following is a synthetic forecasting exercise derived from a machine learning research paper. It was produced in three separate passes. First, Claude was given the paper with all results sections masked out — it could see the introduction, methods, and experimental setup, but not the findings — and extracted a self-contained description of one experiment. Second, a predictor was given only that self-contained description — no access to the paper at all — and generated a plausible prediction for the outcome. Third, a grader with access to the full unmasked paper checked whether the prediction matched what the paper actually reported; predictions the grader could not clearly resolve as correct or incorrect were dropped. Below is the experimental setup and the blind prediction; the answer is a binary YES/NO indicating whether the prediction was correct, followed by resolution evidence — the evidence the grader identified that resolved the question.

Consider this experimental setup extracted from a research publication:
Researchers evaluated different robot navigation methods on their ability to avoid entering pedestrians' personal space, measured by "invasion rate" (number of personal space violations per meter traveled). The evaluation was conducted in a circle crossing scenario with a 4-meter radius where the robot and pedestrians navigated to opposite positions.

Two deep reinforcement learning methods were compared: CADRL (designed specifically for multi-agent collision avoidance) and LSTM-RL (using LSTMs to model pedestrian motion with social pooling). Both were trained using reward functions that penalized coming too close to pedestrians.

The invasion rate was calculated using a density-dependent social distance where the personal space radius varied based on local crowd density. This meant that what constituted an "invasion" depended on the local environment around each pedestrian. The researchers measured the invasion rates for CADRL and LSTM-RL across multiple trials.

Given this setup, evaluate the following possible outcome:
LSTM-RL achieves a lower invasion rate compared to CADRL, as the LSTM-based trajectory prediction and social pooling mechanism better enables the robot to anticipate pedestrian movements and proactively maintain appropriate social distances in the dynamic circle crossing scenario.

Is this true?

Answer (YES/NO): YES